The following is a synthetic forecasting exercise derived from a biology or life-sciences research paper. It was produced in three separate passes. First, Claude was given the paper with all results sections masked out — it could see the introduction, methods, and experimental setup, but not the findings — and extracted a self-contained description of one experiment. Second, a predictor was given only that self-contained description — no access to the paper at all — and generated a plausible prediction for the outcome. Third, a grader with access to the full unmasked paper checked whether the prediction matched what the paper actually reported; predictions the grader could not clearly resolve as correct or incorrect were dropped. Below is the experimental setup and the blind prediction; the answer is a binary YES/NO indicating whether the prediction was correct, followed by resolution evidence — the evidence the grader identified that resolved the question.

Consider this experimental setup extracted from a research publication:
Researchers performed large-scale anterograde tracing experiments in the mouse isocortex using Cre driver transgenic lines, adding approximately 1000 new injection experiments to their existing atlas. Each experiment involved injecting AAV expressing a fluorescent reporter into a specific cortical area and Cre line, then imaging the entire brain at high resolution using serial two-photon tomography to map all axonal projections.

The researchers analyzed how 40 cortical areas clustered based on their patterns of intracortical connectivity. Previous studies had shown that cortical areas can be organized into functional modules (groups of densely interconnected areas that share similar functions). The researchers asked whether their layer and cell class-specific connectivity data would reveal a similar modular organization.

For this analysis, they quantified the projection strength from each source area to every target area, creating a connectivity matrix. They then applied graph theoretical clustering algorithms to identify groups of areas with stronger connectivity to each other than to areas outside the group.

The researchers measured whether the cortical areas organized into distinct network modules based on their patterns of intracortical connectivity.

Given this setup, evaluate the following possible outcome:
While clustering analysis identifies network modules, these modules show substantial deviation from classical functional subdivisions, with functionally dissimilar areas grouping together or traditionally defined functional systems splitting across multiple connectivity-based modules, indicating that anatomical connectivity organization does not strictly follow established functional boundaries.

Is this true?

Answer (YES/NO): NO